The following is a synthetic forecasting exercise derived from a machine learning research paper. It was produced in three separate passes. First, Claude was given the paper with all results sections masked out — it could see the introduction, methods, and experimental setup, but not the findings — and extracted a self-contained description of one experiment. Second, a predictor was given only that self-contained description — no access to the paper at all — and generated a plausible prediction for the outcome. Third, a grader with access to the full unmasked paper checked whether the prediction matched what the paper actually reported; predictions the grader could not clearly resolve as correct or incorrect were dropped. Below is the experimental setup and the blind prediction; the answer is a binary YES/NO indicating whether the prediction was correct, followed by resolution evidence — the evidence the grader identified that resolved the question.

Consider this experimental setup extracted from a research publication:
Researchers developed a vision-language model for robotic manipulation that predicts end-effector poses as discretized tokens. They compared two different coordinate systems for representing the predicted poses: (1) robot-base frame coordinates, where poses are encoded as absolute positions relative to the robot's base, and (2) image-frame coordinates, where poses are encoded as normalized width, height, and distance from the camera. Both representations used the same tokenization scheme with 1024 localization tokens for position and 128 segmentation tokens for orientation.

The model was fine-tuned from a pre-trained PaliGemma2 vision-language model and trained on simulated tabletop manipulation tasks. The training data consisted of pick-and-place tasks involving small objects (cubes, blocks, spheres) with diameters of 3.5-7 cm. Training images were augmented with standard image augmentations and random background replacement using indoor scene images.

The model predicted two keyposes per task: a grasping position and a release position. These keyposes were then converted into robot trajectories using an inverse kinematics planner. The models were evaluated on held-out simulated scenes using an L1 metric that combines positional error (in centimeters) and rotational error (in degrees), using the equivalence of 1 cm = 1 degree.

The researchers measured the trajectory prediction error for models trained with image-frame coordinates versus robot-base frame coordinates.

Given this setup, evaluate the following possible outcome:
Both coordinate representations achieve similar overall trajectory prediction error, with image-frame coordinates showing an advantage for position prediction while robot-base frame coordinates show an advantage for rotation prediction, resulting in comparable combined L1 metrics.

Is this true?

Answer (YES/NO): NO